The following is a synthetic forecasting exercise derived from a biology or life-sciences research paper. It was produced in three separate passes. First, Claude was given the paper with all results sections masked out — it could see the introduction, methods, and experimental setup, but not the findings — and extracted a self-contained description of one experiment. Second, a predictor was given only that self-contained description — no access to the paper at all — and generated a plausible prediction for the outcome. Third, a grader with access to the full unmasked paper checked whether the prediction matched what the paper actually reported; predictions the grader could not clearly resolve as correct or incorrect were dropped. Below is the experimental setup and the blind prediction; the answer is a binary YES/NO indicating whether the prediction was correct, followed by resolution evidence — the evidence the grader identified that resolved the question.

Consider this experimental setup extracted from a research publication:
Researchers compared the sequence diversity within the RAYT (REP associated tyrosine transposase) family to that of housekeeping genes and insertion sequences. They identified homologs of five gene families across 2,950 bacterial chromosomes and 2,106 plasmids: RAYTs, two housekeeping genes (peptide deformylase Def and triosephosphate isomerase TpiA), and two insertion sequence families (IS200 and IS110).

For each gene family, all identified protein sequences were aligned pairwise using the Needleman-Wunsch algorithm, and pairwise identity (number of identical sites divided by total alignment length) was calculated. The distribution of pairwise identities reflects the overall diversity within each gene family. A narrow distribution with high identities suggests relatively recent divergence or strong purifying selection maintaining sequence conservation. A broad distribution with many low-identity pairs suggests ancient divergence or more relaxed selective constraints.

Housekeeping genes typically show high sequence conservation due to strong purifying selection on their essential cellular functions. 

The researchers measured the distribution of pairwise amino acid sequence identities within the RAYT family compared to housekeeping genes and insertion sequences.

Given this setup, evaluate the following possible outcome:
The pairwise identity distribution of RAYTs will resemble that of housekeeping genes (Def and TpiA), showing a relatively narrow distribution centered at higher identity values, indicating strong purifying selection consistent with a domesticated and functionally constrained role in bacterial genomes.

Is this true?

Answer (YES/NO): NO